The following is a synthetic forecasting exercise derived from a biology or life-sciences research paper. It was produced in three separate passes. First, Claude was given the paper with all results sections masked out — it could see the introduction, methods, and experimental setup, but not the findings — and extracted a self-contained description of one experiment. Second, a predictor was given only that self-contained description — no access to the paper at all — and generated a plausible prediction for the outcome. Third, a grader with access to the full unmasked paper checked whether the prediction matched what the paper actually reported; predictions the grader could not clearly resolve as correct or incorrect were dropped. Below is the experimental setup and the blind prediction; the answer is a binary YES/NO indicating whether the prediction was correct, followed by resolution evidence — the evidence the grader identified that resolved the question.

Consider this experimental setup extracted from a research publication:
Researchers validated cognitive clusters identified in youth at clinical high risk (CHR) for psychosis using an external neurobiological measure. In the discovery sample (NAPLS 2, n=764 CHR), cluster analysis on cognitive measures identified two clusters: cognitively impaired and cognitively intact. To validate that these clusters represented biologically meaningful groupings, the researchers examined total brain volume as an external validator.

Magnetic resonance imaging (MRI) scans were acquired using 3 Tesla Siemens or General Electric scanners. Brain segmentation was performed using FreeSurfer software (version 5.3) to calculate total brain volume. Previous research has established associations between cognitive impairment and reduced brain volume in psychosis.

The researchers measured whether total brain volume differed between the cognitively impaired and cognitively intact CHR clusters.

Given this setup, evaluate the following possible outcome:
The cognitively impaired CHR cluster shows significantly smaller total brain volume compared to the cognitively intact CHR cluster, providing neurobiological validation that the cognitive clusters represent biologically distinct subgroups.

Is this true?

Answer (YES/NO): YES